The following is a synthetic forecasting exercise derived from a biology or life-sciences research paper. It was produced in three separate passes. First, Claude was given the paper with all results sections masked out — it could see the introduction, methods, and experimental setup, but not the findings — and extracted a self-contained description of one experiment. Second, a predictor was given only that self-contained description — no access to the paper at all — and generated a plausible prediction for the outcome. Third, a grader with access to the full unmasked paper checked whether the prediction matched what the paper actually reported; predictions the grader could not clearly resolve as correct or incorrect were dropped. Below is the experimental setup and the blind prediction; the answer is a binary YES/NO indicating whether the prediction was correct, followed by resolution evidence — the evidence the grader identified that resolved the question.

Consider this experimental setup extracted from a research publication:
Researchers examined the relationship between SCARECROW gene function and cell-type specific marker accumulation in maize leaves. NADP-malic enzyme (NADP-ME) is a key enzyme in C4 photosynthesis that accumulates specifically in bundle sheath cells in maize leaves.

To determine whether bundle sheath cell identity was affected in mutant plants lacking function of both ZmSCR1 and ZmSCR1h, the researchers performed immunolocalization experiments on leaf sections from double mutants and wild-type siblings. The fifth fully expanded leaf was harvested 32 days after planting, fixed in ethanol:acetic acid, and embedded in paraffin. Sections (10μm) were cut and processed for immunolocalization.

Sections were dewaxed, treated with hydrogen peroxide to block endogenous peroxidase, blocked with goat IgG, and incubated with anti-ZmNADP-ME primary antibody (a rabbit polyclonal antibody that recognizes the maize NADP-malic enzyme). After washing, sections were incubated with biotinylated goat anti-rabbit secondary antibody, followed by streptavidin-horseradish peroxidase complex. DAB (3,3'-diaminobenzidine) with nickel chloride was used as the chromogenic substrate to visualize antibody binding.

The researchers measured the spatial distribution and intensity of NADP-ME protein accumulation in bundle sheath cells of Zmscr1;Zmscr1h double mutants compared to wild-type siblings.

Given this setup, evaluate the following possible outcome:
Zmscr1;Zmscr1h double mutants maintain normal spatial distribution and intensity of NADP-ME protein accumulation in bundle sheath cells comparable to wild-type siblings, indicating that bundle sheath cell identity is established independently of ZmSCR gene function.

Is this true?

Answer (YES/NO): YES